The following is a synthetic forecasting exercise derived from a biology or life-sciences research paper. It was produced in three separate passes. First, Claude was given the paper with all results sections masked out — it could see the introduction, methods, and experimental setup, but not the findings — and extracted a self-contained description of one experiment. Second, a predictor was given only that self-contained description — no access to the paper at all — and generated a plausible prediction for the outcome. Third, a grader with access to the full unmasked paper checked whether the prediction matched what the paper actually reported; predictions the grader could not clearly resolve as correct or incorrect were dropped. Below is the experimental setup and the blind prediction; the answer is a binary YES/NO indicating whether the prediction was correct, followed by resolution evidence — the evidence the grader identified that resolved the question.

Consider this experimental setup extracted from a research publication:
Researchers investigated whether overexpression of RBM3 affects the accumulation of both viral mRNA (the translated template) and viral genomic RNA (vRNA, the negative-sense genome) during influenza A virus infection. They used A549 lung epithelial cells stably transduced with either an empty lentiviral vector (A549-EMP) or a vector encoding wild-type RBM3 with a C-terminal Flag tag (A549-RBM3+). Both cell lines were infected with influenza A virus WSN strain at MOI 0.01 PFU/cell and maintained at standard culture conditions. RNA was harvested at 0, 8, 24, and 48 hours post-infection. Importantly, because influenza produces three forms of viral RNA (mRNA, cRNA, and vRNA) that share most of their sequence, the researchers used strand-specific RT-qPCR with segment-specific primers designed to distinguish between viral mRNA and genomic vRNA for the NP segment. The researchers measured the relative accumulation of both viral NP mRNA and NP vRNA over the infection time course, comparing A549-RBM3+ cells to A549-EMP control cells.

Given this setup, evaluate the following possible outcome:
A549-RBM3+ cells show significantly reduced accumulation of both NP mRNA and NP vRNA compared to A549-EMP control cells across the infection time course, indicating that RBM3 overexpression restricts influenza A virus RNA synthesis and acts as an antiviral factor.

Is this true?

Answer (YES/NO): NO